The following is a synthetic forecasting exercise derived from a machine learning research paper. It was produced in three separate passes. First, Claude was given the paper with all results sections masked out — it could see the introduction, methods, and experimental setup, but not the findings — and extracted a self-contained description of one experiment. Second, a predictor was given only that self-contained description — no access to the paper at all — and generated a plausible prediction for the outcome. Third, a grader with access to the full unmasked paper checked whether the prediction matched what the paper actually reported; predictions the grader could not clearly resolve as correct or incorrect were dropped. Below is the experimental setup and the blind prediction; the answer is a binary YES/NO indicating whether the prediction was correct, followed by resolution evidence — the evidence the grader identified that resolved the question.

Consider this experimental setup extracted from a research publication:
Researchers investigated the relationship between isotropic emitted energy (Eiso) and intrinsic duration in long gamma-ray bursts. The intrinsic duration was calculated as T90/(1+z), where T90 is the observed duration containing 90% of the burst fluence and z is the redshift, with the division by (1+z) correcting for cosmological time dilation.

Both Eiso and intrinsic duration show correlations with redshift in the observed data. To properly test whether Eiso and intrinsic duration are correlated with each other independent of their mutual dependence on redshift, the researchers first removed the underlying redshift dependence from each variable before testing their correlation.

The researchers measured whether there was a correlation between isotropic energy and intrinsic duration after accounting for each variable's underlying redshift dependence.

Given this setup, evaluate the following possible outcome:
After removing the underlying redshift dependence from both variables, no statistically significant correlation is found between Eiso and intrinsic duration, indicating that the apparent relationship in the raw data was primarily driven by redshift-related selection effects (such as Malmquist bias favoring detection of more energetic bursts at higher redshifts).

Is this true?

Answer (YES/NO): NO